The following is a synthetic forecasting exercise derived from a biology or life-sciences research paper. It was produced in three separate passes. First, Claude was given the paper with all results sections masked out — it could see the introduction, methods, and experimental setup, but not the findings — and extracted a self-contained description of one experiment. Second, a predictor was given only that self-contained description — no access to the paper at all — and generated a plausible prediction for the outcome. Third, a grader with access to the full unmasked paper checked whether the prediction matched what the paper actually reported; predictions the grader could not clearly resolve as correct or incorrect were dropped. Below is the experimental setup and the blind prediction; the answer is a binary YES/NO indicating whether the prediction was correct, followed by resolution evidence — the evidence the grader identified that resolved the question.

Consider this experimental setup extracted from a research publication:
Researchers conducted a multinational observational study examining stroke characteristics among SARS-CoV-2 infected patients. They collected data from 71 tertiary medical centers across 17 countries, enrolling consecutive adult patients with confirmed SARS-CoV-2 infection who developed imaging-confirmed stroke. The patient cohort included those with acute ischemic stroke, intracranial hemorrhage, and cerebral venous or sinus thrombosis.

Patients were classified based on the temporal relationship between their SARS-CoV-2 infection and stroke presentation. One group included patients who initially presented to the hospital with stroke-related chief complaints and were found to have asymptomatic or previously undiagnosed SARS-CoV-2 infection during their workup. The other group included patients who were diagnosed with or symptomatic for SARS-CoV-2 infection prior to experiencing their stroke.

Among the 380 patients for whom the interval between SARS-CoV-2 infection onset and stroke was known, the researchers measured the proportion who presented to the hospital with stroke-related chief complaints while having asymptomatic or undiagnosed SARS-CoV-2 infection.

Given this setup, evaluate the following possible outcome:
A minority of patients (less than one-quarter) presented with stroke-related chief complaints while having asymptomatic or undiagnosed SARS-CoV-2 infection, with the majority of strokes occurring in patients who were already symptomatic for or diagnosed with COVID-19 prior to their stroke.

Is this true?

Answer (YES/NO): NO